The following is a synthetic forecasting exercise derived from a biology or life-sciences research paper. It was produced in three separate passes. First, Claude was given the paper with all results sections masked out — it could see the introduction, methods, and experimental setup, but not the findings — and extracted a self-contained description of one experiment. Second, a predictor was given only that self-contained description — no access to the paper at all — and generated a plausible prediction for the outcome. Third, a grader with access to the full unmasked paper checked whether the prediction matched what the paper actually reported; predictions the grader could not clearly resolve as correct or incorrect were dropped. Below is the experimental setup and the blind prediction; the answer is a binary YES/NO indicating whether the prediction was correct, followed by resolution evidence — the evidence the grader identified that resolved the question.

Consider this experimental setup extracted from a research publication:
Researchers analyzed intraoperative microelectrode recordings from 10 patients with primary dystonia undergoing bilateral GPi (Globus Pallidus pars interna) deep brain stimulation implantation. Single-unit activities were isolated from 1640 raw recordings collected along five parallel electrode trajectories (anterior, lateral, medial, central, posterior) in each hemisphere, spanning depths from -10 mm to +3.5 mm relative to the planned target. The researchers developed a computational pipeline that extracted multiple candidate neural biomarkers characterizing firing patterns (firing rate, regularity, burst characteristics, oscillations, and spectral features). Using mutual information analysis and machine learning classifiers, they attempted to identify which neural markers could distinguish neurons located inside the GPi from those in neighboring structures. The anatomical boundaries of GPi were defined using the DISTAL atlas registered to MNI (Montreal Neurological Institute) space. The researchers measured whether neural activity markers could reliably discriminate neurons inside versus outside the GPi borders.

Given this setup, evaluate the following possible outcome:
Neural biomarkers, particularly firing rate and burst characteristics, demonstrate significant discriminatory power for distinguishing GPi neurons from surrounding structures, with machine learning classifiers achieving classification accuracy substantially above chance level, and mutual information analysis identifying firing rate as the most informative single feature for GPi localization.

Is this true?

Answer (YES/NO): NO